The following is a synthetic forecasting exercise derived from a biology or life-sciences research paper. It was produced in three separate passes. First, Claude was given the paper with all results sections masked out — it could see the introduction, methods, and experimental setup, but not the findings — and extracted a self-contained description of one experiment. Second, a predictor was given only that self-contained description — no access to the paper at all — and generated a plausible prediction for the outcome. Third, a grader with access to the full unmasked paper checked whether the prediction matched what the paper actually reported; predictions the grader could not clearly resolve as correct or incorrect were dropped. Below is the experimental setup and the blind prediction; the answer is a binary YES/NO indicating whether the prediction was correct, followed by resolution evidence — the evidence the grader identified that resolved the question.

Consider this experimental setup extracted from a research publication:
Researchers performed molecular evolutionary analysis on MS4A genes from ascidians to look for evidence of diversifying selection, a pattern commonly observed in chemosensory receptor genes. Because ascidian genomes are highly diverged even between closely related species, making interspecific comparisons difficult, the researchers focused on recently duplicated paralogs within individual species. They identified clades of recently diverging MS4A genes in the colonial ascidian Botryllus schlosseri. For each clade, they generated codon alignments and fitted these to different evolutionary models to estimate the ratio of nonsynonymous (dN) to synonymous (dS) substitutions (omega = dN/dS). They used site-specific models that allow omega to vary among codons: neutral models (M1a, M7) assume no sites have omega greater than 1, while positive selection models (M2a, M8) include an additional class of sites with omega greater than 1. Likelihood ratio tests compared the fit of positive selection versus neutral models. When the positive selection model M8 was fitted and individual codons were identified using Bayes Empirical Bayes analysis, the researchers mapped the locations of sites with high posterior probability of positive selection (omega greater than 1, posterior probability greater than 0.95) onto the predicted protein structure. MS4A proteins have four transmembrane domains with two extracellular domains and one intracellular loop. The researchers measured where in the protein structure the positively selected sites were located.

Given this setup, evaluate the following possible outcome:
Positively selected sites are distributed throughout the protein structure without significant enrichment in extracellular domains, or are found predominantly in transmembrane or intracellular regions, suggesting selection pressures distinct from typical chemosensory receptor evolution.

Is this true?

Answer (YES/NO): NO